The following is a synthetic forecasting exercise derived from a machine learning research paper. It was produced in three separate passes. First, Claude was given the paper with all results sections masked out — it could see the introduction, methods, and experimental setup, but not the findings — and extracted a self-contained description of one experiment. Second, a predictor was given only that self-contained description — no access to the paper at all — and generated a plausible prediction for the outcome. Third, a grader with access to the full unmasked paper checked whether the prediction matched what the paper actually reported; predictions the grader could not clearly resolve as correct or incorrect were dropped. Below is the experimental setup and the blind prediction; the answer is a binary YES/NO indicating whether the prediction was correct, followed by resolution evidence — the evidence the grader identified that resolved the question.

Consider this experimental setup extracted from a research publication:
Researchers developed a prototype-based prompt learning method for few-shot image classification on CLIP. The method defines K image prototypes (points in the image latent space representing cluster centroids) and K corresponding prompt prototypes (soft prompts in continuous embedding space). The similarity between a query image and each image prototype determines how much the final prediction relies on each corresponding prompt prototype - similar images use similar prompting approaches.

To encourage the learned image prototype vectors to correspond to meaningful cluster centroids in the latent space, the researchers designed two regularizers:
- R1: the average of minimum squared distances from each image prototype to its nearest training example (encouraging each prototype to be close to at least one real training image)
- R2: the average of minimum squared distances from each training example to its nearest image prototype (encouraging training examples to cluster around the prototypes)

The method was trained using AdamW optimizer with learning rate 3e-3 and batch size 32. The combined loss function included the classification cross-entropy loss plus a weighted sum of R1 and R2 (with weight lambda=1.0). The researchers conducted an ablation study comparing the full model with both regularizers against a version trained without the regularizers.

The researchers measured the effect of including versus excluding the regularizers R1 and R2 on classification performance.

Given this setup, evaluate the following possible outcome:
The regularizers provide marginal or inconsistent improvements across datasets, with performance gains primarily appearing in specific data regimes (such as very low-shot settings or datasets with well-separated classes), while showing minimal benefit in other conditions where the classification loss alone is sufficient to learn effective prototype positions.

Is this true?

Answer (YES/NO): NO